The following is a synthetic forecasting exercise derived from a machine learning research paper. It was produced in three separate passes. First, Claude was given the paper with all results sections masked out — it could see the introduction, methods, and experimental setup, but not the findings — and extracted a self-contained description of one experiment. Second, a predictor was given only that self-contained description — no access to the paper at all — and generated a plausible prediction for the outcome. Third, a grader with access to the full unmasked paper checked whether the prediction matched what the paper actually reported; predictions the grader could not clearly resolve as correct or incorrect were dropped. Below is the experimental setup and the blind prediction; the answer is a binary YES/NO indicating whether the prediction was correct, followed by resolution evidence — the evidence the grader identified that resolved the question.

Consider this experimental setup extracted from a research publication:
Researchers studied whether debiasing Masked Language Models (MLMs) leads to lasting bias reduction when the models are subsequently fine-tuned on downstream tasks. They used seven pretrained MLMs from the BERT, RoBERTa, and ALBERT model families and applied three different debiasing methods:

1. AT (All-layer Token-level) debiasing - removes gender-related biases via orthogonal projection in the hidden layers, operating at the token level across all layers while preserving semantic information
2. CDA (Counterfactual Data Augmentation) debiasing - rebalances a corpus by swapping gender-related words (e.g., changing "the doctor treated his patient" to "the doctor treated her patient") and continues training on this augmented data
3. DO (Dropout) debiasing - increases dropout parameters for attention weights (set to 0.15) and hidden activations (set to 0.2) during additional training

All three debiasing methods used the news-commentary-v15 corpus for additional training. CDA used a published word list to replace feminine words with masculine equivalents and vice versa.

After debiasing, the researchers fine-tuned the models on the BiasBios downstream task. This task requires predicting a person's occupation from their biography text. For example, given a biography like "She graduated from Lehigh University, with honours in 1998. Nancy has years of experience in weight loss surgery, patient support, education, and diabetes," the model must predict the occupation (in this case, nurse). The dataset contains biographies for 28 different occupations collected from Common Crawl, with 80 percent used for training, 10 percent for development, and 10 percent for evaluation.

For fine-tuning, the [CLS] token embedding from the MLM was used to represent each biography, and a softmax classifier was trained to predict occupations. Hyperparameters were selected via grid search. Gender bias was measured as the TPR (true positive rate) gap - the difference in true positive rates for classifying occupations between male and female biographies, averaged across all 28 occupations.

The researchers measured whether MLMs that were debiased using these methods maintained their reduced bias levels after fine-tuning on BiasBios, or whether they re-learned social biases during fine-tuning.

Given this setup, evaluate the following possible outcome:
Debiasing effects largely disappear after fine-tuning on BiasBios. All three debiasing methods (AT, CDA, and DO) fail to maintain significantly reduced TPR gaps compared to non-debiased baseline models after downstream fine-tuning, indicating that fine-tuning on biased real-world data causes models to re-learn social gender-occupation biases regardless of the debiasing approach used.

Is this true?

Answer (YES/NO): YES